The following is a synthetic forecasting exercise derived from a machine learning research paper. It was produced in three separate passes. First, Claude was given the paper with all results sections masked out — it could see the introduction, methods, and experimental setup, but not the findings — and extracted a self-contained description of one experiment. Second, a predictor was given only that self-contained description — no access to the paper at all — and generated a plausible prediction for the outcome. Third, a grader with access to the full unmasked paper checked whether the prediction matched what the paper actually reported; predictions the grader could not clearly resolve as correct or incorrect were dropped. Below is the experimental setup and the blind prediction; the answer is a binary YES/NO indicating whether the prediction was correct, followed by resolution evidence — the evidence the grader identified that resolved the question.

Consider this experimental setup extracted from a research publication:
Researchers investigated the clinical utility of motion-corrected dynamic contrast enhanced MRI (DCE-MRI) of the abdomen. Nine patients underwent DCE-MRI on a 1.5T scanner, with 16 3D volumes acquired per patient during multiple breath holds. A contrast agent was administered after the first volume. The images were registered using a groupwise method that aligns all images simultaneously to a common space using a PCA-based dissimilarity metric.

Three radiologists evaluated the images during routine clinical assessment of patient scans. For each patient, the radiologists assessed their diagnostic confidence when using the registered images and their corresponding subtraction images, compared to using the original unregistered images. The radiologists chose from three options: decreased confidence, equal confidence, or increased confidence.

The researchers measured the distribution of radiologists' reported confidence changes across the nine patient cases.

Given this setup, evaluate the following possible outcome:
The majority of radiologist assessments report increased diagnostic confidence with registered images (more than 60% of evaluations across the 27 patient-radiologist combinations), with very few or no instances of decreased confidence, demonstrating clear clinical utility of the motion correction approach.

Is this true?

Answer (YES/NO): NO